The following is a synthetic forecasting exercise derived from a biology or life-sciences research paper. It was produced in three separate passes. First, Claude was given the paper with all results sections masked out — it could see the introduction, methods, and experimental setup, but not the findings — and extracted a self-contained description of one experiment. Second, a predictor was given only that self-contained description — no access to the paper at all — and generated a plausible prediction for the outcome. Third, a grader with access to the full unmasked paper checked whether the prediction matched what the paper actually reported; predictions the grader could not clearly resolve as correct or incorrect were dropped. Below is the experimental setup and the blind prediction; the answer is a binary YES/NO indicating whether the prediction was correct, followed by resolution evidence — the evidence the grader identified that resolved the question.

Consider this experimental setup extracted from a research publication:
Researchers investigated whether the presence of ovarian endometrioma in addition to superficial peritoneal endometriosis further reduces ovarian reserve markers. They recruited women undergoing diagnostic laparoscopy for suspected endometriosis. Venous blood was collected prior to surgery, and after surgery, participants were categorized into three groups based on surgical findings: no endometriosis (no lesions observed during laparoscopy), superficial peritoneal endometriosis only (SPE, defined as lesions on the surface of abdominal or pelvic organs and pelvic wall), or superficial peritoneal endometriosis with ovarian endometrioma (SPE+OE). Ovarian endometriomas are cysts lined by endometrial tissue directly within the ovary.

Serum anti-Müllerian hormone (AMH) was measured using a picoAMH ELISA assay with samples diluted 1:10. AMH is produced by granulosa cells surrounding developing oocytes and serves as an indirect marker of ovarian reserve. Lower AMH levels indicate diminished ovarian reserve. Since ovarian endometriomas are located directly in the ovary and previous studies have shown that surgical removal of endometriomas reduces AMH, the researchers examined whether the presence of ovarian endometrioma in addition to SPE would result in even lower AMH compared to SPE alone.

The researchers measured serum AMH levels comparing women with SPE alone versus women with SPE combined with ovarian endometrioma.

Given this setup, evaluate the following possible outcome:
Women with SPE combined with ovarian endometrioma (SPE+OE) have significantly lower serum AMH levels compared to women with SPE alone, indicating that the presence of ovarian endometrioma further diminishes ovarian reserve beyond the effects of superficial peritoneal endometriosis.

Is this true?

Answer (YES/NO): NO